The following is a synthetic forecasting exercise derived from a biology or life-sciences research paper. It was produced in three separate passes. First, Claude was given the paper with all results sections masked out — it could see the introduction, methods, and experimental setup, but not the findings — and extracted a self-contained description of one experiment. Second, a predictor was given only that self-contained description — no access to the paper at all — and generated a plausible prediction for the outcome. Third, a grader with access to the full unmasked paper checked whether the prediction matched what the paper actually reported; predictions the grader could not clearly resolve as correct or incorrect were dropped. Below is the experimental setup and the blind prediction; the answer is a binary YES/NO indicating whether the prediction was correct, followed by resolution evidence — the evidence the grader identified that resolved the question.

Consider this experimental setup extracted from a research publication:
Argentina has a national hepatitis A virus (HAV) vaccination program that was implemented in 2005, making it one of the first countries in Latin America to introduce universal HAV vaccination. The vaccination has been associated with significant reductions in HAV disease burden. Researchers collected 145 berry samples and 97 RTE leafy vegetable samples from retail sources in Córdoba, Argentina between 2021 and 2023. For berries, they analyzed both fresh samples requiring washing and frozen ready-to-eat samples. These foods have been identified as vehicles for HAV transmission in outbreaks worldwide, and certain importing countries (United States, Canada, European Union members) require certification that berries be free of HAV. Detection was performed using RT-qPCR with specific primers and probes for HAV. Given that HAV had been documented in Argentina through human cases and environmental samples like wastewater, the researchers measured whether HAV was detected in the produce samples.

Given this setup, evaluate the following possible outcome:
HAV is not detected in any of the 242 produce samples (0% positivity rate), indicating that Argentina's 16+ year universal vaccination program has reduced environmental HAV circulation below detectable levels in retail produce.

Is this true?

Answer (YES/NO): YES